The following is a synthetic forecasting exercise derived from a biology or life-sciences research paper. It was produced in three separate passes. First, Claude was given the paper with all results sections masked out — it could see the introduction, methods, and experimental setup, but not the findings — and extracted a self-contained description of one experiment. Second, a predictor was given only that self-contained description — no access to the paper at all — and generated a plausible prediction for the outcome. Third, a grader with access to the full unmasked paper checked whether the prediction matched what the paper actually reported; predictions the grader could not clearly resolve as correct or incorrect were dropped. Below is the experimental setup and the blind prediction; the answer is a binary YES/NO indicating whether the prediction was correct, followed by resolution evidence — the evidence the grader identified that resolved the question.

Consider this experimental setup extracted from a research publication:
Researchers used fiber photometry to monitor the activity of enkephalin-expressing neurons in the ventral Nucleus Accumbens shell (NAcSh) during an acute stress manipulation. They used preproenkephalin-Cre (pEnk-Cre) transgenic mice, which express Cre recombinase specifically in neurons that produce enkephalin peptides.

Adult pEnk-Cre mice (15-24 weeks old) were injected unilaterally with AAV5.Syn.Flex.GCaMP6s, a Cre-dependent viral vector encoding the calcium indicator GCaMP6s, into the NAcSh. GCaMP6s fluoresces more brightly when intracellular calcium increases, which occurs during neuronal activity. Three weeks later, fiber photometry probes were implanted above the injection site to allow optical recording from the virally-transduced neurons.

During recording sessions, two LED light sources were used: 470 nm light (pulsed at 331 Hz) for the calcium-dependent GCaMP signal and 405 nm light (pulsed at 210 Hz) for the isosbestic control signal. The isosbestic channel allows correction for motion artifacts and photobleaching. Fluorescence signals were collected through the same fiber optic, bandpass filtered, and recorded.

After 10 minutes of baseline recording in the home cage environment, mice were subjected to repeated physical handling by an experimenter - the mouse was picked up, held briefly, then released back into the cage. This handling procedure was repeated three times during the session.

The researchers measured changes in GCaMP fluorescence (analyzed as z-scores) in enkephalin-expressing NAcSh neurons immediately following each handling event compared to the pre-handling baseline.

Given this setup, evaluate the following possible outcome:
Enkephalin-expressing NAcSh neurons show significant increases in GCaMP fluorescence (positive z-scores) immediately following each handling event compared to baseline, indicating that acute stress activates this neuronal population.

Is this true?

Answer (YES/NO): YES